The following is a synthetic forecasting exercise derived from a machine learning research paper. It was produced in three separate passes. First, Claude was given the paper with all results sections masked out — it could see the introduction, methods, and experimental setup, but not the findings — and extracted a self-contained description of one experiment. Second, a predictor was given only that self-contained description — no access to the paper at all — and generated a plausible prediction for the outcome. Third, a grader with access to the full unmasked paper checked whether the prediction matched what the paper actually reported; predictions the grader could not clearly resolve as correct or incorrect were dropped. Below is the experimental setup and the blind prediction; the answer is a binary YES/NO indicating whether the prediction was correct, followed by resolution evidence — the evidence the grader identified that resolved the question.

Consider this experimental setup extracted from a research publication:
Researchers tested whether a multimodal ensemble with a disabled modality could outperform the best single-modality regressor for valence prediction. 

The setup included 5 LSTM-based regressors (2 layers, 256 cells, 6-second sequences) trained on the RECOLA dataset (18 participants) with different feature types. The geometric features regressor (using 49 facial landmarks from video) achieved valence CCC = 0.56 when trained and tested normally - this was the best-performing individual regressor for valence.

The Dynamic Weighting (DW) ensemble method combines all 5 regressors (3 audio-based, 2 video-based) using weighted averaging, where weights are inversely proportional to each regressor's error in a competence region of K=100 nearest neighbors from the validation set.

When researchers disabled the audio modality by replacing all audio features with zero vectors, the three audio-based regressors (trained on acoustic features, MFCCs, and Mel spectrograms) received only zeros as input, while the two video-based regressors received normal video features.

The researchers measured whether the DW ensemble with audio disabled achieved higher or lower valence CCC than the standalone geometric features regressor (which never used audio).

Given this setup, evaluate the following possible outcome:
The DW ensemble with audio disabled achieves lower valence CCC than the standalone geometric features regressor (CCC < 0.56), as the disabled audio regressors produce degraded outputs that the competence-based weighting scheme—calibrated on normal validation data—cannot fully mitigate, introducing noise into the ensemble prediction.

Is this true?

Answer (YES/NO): NO